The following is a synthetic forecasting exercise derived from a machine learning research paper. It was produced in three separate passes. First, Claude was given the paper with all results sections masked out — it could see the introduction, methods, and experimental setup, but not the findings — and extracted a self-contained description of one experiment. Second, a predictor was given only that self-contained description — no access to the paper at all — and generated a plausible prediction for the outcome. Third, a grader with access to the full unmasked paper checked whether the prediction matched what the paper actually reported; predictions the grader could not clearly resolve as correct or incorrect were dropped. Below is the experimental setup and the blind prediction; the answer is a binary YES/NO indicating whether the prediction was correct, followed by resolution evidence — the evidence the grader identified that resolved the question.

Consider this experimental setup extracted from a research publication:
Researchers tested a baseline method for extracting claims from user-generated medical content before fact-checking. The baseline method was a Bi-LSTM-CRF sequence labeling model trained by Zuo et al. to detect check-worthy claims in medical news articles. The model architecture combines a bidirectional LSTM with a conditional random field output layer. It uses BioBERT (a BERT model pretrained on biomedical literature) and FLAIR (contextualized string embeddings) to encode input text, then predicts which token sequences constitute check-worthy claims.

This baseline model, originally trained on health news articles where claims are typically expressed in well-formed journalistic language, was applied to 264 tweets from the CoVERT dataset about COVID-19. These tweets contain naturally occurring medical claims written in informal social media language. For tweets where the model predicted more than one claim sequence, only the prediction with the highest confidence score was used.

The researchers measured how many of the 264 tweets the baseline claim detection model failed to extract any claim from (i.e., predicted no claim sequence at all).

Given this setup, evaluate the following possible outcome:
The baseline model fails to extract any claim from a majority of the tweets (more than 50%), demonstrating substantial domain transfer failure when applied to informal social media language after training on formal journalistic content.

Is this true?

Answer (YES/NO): NO